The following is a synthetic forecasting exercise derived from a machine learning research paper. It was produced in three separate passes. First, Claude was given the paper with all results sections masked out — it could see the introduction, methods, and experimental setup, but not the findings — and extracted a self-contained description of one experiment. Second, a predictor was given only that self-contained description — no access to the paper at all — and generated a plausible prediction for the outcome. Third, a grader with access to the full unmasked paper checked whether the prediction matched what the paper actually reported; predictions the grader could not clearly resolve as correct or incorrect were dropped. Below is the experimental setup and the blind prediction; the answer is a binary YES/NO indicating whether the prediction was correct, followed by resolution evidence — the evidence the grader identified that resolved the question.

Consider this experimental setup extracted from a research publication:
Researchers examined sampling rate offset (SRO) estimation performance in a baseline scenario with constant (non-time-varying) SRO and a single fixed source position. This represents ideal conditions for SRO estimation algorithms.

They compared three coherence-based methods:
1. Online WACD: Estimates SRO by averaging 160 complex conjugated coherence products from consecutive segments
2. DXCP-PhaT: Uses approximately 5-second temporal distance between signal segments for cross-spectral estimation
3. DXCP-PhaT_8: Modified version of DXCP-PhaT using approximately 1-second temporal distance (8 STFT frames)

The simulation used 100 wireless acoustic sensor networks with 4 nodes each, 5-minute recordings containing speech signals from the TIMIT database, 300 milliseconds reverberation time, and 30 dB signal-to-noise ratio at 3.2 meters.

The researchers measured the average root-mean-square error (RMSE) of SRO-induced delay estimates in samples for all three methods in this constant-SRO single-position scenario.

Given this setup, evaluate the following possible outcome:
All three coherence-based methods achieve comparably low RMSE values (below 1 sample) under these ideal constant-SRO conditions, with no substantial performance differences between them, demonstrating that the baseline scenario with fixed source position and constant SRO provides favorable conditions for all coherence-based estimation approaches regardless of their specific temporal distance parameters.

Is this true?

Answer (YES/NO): NO